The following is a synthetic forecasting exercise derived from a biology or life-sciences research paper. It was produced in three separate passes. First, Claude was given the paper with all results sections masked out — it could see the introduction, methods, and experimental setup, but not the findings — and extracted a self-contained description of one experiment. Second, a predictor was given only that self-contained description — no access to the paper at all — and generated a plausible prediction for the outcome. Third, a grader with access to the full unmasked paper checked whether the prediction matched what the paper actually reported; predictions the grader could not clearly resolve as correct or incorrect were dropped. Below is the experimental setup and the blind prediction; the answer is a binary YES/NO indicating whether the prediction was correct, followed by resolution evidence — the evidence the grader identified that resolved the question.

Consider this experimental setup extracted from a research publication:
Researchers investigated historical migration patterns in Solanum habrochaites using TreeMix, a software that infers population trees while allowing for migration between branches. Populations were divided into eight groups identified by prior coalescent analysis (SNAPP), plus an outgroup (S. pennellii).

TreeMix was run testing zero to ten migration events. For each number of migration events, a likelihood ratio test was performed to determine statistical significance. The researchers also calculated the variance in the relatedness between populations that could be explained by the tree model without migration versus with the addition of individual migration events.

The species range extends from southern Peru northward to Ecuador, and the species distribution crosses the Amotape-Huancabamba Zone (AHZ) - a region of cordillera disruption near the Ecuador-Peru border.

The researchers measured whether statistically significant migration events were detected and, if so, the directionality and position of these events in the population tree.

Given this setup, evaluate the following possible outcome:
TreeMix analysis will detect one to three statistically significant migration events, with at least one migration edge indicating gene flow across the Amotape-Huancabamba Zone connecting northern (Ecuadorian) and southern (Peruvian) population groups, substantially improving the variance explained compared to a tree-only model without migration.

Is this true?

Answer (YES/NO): NO